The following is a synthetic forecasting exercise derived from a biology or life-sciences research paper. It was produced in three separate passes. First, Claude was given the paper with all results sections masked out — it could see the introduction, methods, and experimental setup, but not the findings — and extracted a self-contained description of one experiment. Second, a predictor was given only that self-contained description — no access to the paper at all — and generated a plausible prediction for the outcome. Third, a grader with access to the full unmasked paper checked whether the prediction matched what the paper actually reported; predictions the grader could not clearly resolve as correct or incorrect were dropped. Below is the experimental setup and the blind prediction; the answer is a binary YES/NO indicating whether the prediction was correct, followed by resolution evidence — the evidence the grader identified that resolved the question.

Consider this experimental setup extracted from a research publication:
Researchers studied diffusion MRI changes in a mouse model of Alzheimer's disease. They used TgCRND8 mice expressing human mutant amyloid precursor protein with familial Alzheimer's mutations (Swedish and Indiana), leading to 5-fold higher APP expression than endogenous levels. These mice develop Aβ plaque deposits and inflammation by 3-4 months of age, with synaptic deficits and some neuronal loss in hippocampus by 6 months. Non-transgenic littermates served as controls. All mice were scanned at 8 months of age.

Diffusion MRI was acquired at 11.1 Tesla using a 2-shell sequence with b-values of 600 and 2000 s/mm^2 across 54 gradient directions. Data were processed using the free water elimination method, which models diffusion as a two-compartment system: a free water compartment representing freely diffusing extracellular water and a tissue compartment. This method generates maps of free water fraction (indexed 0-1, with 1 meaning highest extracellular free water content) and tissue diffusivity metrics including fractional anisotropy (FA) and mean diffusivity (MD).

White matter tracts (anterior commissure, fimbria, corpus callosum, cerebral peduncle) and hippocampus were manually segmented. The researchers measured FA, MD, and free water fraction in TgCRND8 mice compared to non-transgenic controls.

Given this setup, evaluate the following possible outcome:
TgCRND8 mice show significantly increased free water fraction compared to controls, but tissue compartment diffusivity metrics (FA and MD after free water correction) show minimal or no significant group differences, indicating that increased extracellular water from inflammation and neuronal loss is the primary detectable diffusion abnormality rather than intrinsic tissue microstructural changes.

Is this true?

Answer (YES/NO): NO